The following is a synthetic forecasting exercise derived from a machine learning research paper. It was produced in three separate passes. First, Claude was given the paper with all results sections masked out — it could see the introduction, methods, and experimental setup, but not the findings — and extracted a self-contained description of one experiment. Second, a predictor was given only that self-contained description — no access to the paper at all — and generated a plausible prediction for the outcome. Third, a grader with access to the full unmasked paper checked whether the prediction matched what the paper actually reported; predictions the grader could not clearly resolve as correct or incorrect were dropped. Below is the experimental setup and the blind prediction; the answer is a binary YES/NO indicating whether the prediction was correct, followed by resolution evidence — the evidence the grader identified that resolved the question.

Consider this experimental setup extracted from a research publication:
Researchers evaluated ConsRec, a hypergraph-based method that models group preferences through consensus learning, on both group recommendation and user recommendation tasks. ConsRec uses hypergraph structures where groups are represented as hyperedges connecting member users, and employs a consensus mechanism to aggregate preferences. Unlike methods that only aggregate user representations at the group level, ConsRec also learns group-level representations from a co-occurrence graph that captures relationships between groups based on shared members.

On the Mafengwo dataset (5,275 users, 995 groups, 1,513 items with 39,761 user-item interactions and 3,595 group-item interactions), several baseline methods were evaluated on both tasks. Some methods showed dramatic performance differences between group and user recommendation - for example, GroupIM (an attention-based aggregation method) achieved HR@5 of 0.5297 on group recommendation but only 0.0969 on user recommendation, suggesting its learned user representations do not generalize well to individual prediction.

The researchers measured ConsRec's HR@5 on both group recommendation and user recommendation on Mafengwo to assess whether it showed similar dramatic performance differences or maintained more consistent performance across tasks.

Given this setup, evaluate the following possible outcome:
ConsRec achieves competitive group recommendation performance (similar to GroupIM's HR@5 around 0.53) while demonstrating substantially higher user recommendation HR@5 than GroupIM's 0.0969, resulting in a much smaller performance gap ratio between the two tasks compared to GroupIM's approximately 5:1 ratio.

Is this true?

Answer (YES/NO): NO